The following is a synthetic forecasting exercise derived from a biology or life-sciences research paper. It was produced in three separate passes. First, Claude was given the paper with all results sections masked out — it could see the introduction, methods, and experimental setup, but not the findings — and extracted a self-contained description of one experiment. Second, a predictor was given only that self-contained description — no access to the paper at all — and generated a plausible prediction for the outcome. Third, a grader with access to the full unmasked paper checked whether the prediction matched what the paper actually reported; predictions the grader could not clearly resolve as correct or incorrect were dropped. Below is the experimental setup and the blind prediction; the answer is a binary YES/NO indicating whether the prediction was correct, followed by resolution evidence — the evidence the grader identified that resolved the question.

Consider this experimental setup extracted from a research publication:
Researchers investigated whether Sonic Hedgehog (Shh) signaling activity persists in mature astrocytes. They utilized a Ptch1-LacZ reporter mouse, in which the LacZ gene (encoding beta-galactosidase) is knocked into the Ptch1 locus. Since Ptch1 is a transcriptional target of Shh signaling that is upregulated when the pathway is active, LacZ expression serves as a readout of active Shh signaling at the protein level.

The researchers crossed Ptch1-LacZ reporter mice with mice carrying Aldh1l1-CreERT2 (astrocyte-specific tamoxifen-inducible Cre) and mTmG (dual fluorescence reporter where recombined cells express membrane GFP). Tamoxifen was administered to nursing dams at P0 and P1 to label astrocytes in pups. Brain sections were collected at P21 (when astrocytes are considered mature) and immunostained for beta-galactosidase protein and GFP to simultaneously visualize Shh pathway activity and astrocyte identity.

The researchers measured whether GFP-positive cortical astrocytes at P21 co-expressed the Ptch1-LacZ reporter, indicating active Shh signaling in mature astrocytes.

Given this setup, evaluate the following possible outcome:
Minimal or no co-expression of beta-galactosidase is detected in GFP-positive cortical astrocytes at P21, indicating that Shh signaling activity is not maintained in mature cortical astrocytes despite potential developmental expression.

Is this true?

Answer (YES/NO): NO